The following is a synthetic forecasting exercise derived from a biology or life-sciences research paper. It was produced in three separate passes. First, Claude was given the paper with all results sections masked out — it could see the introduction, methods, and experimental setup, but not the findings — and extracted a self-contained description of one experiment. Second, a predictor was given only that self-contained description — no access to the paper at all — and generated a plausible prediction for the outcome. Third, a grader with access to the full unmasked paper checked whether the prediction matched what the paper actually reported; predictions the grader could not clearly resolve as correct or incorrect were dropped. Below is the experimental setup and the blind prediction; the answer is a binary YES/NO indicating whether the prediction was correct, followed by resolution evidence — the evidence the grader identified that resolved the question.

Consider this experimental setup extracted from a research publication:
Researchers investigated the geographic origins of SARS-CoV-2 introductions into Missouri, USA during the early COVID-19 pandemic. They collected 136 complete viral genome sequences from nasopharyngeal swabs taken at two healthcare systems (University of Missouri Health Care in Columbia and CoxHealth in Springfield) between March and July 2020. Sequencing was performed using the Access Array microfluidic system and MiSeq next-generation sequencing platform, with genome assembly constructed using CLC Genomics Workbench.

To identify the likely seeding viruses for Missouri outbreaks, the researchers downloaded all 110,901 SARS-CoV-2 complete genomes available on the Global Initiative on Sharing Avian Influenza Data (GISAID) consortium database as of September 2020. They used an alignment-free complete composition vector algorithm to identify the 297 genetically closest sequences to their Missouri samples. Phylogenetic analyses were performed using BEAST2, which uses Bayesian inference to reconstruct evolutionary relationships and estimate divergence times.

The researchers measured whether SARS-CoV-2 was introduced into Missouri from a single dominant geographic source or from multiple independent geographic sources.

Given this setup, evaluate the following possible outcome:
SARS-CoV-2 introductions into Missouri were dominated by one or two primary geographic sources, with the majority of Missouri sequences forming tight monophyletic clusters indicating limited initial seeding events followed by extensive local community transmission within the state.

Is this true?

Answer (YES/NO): NO